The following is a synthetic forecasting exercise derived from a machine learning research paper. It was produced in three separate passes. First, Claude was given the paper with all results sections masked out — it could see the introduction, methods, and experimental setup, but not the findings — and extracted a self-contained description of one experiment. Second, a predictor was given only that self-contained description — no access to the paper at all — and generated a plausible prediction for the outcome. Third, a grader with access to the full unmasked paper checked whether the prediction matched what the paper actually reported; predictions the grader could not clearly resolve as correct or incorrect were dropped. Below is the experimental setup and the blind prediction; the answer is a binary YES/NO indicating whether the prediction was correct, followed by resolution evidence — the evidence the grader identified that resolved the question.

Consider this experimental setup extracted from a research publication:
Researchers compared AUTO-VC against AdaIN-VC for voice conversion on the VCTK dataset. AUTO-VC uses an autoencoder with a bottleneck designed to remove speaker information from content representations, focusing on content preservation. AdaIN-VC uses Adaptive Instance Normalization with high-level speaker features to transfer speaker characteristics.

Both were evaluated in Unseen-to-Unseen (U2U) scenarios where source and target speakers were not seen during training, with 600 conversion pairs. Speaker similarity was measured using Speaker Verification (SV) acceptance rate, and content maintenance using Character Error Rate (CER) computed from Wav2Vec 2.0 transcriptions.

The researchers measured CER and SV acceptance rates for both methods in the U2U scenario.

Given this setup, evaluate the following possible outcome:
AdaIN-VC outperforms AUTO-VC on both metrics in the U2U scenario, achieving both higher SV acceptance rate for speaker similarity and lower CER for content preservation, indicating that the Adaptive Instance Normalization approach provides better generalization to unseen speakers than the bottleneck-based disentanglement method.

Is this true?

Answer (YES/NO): NO